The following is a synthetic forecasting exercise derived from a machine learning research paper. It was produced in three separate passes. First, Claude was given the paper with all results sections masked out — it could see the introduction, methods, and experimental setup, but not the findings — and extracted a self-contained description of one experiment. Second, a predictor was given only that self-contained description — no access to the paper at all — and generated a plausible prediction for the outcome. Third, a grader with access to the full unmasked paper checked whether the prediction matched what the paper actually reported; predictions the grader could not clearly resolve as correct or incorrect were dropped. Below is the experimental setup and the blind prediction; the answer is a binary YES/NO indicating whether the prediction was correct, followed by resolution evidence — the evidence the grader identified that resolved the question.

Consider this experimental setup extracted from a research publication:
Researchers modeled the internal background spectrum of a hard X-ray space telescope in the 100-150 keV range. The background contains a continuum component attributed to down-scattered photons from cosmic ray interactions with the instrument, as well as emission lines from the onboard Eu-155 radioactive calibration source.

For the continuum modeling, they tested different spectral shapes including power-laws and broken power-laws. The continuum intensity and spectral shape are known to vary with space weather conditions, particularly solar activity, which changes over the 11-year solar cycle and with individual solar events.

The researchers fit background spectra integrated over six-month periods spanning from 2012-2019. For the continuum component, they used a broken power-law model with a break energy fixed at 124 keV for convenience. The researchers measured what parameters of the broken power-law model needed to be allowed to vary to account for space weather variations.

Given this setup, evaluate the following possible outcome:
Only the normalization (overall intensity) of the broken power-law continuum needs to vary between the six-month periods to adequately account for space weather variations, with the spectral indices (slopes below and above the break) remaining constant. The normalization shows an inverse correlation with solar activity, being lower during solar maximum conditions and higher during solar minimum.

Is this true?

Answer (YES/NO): NO